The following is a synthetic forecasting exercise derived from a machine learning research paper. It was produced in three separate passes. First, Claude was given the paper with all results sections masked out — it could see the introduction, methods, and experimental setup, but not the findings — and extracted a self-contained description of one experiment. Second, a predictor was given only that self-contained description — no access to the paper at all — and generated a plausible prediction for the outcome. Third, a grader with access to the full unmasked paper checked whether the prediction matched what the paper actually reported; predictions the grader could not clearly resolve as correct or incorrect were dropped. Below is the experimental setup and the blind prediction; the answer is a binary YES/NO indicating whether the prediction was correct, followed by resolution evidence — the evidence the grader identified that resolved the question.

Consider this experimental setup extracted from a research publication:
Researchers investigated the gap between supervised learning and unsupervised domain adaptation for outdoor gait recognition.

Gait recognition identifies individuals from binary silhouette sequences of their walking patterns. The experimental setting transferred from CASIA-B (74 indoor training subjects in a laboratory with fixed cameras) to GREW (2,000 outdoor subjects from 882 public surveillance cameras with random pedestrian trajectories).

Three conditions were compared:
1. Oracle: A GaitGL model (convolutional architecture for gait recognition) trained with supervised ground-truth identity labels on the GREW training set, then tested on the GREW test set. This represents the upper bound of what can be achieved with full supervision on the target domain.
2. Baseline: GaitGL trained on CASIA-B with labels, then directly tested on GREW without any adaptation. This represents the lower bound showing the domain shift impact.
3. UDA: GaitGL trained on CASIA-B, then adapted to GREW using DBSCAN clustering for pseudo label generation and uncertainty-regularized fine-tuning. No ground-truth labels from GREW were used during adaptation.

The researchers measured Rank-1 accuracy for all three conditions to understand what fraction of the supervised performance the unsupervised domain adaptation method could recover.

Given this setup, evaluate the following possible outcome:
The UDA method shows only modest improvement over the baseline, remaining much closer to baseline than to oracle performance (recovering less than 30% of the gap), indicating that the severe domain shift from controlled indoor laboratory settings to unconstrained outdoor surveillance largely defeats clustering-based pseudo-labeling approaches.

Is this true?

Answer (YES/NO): NO